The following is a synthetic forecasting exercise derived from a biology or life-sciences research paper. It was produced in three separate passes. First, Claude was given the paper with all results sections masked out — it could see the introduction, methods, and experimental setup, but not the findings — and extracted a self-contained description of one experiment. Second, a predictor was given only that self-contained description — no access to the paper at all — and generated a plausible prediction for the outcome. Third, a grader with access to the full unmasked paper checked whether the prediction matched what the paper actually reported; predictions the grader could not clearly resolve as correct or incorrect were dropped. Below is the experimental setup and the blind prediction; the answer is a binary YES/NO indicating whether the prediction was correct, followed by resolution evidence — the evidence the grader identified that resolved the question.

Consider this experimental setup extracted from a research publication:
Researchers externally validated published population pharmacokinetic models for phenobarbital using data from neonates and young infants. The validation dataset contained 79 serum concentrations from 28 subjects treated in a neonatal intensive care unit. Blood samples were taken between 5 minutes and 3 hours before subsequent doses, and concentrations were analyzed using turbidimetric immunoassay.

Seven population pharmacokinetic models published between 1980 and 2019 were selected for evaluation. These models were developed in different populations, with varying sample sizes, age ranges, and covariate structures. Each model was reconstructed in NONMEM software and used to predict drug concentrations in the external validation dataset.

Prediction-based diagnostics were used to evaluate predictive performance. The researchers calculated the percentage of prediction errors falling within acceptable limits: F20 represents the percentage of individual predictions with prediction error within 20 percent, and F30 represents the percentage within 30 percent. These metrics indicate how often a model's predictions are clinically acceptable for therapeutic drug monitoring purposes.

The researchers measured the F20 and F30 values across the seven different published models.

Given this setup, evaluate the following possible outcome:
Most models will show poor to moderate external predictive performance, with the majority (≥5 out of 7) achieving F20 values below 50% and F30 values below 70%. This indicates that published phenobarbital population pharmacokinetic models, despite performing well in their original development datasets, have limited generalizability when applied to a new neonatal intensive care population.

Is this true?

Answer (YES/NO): YES